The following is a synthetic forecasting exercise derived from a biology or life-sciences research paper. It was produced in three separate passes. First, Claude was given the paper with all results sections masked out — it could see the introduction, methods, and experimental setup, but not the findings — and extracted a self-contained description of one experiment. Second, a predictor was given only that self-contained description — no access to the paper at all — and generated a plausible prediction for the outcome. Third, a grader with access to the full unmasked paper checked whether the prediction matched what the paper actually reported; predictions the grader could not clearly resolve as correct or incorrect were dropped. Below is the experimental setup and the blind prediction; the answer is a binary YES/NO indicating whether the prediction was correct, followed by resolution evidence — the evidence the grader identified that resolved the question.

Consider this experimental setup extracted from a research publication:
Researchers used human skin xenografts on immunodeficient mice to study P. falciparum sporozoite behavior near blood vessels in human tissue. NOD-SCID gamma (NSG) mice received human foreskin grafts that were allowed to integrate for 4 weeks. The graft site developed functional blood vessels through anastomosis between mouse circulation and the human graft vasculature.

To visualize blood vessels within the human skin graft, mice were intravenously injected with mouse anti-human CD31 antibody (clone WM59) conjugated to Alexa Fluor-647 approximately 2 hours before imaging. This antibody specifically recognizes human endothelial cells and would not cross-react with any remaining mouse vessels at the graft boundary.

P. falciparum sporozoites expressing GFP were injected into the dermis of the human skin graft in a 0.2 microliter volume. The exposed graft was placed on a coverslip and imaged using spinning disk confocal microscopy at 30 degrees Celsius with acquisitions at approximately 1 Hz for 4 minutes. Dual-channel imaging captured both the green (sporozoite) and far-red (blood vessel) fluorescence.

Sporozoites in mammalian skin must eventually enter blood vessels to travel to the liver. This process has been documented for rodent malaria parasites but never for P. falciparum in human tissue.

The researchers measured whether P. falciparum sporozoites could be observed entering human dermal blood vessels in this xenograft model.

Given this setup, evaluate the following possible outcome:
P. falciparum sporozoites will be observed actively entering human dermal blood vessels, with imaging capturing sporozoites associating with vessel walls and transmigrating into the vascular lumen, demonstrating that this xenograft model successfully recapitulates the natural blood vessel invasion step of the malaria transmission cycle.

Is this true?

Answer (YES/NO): YES